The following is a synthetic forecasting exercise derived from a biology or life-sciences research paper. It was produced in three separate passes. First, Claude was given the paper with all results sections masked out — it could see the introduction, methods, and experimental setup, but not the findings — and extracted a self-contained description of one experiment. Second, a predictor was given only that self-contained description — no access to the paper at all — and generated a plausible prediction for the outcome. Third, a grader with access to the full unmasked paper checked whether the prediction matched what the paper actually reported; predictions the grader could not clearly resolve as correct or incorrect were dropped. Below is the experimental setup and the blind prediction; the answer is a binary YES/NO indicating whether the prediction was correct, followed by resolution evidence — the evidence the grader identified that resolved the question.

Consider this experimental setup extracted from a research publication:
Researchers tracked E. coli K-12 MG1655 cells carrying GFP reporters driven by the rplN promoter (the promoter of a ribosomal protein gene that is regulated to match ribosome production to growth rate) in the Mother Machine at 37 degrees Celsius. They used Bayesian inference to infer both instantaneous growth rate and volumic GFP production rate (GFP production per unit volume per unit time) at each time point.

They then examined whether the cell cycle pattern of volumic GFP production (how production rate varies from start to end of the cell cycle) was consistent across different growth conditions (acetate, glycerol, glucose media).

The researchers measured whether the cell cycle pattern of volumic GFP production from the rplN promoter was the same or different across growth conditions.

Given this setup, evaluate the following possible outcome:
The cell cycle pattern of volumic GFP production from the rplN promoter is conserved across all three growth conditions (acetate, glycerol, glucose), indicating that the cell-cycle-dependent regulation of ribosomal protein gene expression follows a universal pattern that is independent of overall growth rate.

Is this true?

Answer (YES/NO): NO